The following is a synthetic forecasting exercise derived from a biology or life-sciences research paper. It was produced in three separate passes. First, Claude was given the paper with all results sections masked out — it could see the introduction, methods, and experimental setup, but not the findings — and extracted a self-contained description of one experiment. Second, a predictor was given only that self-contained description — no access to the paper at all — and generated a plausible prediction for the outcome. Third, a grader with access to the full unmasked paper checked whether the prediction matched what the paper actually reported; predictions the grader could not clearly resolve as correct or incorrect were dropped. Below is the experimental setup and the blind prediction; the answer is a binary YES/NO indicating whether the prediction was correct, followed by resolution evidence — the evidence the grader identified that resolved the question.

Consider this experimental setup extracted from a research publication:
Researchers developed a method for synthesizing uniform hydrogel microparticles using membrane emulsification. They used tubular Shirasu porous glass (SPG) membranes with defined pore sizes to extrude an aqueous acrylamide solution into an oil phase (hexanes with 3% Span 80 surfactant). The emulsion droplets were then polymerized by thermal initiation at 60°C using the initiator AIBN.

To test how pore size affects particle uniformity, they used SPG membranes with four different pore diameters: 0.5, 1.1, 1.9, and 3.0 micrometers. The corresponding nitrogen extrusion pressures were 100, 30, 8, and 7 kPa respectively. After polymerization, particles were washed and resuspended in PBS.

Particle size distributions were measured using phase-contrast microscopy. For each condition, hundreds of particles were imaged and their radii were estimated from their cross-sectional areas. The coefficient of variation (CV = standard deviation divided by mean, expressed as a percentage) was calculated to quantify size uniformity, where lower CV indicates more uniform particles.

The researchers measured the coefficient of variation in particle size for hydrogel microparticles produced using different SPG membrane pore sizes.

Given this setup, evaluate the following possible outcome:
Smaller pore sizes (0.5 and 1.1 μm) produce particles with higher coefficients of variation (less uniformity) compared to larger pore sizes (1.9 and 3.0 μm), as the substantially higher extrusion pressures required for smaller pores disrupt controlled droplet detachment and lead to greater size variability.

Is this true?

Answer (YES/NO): NO